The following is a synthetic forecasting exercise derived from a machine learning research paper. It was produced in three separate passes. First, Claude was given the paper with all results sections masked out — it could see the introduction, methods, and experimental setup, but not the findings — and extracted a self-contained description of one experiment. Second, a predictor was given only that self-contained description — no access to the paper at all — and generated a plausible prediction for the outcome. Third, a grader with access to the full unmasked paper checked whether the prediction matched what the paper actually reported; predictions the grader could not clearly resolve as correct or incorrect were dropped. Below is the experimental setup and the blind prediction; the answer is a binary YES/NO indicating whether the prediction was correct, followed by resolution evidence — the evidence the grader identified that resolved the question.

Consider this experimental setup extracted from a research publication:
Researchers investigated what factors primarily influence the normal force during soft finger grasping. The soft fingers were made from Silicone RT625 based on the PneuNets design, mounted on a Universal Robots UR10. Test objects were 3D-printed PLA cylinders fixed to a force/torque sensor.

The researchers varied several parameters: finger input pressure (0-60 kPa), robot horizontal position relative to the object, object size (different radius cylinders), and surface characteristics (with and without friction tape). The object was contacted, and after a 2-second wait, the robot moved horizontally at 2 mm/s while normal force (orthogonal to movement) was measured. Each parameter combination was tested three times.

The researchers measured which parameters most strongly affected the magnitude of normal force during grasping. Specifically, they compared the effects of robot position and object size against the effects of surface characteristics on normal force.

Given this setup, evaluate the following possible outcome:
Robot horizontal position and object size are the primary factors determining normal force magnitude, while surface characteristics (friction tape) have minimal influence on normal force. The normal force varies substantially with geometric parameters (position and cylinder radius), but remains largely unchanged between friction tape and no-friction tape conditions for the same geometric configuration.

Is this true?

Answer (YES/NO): YES